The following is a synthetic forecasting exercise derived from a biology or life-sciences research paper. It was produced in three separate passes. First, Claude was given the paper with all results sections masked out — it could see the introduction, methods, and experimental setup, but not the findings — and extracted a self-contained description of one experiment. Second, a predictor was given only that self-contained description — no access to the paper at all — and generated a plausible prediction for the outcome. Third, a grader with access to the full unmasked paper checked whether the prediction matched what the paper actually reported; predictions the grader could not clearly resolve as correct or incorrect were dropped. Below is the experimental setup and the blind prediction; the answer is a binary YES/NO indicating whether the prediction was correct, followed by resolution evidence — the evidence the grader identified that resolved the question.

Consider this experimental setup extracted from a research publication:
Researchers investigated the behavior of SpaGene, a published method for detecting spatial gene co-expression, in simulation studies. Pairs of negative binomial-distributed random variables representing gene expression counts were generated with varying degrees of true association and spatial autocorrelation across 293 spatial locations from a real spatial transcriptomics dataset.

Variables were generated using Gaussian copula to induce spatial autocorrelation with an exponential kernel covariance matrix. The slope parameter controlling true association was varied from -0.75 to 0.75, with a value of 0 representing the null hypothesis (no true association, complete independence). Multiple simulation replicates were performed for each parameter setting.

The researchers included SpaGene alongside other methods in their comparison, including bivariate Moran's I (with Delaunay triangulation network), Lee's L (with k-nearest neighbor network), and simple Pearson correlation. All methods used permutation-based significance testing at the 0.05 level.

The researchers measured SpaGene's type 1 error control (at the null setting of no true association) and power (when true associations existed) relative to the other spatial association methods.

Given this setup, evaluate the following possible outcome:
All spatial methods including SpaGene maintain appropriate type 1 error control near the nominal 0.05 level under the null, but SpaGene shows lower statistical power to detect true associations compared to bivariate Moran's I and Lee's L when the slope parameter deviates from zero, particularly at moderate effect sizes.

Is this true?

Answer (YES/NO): NO